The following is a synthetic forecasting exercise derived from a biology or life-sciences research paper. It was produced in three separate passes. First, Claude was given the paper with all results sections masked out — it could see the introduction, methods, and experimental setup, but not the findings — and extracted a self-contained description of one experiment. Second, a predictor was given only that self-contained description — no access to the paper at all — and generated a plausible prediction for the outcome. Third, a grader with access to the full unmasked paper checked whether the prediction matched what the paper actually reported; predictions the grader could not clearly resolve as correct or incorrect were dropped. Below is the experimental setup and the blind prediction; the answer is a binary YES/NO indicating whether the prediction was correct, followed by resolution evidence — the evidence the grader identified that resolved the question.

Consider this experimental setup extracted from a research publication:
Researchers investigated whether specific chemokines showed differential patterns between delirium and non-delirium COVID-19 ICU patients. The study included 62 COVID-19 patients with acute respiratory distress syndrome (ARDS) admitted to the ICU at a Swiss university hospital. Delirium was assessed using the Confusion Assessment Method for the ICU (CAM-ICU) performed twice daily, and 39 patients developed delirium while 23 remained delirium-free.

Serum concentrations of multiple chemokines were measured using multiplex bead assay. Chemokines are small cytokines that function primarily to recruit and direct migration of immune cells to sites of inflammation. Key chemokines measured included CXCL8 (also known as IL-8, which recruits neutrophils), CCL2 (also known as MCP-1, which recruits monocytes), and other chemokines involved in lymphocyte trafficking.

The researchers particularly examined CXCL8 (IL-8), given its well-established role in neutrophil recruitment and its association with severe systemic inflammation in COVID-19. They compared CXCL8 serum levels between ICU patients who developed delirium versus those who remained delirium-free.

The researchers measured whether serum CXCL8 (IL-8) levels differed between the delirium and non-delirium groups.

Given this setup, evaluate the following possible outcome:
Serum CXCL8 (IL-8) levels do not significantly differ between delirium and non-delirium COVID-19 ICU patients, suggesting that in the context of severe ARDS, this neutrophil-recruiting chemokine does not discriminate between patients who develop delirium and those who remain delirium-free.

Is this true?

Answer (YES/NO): YES